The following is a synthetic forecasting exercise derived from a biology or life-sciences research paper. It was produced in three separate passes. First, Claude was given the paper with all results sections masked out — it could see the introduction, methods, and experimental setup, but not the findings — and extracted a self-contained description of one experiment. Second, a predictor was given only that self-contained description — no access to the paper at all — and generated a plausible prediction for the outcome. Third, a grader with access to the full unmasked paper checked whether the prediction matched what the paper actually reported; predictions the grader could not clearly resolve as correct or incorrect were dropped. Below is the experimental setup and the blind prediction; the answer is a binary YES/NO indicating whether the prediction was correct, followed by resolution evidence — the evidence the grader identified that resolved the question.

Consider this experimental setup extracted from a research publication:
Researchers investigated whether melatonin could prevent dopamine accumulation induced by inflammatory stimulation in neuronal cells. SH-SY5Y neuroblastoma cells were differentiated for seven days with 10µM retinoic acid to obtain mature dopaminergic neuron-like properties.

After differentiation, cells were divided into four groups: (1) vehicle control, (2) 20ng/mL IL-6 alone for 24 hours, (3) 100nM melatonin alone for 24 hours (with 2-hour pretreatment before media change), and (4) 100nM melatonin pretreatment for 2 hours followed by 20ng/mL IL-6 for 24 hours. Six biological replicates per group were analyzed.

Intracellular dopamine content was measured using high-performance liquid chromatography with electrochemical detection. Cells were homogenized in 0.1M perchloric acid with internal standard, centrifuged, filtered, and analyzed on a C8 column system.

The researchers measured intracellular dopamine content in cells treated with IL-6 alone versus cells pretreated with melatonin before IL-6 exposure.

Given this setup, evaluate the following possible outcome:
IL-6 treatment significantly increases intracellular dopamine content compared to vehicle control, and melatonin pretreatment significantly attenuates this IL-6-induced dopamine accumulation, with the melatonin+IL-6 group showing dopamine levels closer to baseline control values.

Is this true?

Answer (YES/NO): YES